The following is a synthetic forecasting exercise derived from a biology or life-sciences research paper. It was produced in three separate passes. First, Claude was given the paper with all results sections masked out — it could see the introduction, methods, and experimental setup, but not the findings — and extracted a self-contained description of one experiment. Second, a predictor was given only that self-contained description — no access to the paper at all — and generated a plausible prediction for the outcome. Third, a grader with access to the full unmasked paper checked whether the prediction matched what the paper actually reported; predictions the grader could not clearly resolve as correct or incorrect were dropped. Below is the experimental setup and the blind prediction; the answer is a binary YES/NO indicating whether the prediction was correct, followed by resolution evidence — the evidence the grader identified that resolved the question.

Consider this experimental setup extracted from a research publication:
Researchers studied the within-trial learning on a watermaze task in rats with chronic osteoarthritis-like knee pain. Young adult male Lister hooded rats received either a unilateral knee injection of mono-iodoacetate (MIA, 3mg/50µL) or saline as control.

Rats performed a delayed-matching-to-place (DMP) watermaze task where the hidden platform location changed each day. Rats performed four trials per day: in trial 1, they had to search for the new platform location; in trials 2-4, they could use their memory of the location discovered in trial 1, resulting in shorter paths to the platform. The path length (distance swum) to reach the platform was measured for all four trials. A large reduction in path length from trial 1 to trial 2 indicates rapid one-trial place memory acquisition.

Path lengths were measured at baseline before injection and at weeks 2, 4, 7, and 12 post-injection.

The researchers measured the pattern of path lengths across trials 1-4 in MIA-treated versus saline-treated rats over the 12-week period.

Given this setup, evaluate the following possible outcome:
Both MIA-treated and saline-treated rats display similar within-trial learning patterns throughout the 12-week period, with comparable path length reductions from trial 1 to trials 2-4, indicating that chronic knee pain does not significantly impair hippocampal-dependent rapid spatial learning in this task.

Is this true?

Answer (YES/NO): YES